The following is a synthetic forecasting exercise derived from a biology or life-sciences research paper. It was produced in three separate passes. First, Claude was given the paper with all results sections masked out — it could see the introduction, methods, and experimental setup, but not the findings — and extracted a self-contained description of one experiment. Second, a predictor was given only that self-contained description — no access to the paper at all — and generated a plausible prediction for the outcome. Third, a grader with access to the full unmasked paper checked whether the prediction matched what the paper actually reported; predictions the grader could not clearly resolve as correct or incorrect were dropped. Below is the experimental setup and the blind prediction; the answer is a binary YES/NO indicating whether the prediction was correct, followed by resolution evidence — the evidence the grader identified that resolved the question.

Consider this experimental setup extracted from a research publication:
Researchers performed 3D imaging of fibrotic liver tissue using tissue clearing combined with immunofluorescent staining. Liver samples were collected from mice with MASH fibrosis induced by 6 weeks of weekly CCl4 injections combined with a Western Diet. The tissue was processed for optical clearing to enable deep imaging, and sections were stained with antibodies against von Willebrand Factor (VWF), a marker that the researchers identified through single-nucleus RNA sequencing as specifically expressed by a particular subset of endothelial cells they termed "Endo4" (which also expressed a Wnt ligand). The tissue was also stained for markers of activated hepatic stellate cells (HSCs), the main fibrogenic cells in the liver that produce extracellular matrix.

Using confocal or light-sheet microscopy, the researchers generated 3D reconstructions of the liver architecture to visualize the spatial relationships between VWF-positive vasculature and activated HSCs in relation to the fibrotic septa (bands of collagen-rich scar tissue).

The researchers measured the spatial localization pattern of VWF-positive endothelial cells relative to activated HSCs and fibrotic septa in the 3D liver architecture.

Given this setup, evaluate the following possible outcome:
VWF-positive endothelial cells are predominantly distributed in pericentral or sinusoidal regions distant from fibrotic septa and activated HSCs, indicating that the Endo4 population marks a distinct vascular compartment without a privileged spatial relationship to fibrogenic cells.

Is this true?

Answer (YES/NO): NO